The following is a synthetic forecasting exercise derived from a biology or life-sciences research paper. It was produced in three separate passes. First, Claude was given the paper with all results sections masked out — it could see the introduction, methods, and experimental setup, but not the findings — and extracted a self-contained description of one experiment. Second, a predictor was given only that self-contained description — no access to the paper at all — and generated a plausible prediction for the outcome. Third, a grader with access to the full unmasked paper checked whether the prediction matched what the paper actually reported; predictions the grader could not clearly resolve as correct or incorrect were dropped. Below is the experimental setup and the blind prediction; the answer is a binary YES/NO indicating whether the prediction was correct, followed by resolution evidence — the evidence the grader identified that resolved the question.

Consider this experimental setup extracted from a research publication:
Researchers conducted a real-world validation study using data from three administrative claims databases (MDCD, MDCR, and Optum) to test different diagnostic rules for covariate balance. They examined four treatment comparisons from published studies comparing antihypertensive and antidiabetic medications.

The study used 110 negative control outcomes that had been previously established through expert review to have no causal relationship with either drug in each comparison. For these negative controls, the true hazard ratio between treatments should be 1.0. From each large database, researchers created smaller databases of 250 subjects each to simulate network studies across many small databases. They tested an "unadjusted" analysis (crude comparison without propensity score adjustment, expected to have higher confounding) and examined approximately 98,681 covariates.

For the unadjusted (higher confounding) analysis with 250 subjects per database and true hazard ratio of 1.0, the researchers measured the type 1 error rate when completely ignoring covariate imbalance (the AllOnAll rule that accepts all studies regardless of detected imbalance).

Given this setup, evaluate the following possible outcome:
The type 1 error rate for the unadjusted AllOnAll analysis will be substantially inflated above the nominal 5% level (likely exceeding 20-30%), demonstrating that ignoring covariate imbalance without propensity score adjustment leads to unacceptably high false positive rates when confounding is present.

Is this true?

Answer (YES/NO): NO